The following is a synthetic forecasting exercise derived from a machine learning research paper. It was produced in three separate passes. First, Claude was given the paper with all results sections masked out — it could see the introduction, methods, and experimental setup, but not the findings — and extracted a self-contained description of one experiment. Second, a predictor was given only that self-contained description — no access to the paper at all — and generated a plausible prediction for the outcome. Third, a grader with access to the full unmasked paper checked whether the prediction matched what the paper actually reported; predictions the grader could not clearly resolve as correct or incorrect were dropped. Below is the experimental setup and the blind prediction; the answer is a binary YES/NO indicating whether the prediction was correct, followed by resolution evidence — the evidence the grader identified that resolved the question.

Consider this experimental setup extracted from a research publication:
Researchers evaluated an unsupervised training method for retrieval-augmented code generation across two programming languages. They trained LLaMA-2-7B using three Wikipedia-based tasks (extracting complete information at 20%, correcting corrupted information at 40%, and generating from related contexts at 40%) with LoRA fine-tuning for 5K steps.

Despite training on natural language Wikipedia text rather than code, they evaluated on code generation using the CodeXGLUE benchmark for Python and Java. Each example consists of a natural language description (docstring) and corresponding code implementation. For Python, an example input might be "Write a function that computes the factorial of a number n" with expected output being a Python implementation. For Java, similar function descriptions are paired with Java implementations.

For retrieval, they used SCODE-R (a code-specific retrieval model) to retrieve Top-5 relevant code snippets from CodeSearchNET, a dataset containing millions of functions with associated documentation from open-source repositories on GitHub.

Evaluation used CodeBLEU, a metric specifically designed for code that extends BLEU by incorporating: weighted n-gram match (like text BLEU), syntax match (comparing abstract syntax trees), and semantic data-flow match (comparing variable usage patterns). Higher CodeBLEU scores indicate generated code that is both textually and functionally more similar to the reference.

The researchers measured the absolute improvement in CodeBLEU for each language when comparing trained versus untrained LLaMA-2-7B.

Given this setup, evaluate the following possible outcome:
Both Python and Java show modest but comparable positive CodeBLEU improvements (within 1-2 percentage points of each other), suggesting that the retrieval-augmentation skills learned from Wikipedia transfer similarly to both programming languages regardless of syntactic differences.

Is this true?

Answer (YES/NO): NO